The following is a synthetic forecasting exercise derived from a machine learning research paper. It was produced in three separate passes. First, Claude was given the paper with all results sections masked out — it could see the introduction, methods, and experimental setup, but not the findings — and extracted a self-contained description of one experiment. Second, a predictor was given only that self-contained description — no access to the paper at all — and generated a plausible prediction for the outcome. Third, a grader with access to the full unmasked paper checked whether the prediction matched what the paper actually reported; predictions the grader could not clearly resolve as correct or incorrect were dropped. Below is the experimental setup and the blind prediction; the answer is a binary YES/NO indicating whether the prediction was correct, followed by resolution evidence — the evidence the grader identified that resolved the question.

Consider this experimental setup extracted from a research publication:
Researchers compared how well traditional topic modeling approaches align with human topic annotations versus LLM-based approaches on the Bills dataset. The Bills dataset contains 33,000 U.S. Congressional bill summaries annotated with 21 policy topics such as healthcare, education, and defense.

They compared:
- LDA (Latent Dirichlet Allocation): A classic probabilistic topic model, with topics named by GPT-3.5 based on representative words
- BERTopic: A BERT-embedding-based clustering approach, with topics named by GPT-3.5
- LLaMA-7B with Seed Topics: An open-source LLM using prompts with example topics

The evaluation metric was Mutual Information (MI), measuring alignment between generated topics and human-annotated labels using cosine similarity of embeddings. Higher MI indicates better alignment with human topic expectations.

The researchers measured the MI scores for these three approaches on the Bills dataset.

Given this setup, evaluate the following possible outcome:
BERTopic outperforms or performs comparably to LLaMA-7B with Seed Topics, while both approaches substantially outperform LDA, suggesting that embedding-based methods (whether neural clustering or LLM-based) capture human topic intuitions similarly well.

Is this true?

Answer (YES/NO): NO